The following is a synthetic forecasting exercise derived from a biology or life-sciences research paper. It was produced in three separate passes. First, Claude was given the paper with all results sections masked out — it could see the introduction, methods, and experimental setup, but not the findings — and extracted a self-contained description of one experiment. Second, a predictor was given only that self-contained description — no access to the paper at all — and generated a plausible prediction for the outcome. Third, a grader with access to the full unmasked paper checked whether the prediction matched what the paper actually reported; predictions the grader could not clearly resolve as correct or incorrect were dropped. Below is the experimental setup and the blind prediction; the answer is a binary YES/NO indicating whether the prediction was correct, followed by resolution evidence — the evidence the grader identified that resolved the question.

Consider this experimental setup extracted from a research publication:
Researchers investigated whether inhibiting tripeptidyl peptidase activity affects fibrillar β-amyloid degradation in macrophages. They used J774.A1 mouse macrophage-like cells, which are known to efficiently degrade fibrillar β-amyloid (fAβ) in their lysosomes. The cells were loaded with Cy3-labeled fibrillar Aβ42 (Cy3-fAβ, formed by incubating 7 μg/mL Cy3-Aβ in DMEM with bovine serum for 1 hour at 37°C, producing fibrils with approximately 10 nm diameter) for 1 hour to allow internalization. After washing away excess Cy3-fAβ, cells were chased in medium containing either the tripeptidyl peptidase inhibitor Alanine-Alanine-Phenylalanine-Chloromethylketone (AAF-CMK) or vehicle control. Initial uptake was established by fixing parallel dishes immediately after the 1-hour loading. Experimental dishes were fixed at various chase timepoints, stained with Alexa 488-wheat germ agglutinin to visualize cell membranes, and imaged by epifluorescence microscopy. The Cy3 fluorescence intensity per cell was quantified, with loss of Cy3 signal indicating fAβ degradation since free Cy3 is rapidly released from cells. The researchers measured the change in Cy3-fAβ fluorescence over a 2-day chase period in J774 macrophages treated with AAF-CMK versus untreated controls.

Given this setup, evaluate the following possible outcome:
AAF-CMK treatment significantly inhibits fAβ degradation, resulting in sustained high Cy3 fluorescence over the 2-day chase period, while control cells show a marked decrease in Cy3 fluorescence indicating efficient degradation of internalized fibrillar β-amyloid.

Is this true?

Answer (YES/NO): YES